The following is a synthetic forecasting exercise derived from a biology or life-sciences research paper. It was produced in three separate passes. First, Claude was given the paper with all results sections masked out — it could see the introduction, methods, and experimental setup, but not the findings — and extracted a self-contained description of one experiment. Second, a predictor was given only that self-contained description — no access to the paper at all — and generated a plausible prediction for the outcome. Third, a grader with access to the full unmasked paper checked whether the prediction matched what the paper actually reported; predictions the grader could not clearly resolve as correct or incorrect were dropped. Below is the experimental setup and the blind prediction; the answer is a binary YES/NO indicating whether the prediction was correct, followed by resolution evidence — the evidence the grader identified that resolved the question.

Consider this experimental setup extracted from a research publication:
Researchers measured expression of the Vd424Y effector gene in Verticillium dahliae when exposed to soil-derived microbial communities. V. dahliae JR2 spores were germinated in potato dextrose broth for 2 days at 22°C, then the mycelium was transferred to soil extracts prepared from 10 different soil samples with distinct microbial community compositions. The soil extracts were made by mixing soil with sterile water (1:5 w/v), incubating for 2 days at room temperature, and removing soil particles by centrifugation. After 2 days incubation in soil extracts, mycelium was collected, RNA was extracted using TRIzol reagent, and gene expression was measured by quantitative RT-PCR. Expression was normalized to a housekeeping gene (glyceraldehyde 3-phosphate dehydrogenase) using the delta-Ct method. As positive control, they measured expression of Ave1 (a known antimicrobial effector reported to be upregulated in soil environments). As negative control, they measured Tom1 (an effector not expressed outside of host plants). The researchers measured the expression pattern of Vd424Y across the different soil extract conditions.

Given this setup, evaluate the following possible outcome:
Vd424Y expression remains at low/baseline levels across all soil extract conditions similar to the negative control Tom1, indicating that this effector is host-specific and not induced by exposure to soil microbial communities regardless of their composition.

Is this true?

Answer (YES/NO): NO